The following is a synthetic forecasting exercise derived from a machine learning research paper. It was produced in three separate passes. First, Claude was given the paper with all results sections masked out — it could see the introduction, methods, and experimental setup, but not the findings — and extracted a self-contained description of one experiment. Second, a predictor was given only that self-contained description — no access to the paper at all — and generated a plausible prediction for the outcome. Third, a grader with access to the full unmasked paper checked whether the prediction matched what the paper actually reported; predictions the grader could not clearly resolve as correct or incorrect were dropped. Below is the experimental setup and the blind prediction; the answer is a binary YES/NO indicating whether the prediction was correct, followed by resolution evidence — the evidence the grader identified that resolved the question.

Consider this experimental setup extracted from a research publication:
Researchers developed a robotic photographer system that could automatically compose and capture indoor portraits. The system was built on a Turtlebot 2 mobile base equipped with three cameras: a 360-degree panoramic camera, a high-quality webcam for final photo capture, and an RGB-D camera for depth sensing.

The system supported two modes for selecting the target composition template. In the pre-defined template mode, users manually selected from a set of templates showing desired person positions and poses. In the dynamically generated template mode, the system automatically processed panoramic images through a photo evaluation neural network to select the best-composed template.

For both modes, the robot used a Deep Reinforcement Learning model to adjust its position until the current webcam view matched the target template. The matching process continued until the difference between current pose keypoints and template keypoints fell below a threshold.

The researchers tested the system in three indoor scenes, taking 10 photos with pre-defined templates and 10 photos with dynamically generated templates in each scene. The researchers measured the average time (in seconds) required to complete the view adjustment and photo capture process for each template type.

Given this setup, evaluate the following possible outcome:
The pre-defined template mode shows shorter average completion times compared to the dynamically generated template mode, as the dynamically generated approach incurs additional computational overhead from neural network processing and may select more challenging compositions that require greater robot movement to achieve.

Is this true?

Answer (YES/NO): YES